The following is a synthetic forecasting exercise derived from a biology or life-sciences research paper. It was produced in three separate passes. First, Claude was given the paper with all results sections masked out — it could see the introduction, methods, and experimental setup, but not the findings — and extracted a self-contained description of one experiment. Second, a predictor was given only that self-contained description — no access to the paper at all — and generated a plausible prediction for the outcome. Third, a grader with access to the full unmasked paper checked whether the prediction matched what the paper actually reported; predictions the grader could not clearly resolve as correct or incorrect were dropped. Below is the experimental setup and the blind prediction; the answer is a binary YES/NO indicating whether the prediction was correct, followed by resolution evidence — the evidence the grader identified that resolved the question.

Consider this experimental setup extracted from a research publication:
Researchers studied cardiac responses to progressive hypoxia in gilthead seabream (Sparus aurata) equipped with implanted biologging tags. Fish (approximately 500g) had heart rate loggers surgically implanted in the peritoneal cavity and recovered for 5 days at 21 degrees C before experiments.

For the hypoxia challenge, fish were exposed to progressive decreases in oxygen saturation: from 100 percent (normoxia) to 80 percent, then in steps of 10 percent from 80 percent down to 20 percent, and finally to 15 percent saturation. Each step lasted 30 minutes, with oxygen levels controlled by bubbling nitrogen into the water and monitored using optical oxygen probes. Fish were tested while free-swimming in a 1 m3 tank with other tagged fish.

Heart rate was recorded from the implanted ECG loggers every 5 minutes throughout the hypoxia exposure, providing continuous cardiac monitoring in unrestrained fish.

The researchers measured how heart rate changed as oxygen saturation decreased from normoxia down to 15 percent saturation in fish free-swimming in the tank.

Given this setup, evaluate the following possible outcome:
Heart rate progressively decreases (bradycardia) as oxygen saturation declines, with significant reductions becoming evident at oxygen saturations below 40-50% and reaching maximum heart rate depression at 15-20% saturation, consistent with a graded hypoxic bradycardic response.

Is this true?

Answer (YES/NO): NO